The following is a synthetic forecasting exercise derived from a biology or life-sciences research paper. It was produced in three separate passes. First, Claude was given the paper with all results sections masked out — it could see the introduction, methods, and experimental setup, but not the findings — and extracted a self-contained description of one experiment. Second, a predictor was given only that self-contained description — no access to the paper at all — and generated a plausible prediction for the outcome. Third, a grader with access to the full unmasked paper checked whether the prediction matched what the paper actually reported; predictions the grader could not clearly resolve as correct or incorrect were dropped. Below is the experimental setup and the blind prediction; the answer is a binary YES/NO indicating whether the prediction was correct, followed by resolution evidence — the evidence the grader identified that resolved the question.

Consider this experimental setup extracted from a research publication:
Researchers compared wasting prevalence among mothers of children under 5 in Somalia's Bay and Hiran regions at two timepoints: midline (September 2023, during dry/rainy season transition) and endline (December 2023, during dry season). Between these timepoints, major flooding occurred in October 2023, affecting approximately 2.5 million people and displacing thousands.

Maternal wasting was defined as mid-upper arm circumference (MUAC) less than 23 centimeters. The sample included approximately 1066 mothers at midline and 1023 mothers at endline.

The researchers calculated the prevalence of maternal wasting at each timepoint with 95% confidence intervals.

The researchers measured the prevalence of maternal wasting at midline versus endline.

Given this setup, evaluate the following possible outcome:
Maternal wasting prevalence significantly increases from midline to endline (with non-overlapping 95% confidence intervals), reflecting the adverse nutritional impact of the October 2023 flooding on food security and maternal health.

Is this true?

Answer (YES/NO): YES